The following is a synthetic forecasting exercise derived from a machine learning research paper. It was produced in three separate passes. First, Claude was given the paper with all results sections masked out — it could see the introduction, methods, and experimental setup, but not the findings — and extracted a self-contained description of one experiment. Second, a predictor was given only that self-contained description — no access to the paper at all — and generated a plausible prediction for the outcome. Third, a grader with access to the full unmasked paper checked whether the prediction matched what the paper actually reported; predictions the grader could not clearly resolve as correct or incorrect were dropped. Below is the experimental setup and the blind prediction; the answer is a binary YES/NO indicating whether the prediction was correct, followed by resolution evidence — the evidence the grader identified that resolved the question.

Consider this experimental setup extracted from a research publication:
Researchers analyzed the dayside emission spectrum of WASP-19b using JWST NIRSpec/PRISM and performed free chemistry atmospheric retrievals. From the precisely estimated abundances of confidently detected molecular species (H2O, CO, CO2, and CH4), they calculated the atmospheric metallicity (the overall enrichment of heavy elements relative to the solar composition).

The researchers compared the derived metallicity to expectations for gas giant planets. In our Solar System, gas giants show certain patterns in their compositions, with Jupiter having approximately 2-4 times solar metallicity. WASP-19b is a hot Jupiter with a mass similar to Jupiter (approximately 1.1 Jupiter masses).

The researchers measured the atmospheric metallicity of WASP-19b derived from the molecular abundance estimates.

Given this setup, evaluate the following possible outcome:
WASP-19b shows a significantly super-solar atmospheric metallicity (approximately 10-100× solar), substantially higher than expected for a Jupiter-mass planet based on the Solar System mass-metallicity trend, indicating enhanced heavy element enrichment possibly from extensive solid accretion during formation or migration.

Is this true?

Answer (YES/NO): NO